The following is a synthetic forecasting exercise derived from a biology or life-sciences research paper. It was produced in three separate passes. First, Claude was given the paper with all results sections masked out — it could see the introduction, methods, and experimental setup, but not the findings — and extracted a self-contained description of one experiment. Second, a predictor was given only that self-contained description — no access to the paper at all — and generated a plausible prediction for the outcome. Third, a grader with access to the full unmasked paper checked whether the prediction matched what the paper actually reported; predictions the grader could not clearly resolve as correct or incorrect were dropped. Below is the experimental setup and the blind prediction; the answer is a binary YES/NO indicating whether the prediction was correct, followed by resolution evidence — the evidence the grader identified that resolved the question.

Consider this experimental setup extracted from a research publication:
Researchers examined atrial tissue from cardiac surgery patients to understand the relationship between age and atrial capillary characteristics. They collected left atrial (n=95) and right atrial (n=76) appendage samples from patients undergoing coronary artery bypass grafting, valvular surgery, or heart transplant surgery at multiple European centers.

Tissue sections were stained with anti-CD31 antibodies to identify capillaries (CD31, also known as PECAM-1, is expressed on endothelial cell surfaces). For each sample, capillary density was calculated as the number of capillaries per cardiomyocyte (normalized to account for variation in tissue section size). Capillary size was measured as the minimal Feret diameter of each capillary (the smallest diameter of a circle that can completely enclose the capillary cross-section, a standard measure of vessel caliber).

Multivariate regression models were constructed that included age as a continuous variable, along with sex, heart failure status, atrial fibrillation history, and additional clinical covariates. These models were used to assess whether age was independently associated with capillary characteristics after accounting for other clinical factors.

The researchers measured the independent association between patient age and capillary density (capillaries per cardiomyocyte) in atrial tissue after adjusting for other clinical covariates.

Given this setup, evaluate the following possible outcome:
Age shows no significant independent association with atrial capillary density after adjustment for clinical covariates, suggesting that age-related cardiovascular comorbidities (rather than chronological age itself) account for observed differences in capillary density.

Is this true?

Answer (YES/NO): YES